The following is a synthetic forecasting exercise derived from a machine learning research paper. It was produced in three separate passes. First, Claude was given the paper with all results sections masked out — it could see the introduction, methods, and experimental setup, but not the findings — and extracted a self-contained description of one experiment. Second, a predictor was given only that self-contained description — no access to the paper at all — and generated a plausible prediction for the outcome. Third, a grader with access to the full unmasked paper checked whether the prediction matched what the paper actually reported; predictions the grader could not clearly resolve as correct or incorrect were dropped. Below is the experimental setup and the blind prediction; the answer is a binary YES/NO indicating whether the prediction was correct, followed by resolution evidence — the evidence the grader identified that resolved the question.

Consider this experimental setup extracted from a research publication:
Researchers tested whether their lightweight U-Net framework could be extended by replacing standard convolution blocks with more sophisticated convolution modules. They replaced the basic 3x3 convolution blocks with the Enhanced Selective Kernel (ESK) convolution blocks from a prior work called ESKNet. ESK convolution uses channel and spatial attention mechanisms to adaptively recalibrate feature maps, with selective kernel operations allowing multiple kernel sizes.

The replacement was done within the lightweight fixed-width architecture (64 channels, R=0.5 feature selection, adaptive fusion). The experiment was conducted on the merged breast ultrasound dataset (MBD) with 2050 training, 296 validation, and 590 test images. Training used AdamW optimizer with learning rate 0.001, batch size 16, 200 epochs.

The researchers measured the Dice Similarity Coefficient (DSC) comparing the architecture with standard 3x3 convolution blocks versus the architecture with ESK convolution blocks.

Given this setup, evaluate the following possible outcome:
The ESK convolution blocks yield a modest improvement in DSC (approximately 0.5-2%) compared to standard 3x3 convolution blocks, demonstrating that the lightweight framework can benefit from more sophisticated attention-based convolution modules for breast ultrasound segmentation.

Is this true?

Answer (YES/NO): NO